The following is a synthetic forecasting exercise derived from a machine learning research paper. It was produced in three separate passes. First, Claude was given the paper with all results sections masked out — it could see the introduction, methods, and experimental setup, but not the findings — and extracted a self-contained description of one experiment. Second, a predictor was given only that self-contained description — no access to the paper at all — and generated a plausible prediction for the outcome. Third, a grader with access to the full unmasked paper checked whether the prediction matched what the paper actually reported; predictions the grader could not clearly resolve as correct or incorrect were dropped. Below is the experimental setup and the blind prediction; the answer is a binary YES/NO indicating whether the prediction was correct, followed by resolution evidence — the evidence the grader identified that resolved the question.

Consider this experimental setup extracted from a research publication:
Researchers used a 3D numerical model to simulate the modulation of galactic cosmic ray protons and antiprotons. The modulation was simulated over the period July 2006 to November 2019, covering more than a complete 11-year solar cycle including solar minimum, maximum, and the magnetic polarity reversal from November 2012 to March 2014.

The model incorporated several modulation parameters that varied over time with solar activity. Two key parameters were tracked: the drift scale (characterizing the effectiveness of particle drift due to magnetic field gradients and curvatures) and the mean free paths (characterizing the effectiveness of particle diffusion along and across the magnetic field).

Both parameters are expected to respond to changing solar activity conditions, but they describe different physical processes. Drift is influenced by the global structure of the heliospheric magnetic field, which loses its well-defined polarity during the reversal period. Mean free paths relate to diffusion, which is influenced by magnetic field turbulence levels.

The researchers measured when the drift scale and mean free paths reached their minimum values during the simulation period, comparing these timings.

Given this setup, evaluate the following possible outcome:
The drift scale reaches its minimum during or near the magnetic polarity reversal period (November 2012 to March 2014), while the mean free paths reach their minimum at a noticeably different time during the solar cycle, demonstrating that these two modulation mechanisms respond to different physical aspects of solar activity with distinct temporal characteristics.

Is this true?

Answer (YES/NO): YES